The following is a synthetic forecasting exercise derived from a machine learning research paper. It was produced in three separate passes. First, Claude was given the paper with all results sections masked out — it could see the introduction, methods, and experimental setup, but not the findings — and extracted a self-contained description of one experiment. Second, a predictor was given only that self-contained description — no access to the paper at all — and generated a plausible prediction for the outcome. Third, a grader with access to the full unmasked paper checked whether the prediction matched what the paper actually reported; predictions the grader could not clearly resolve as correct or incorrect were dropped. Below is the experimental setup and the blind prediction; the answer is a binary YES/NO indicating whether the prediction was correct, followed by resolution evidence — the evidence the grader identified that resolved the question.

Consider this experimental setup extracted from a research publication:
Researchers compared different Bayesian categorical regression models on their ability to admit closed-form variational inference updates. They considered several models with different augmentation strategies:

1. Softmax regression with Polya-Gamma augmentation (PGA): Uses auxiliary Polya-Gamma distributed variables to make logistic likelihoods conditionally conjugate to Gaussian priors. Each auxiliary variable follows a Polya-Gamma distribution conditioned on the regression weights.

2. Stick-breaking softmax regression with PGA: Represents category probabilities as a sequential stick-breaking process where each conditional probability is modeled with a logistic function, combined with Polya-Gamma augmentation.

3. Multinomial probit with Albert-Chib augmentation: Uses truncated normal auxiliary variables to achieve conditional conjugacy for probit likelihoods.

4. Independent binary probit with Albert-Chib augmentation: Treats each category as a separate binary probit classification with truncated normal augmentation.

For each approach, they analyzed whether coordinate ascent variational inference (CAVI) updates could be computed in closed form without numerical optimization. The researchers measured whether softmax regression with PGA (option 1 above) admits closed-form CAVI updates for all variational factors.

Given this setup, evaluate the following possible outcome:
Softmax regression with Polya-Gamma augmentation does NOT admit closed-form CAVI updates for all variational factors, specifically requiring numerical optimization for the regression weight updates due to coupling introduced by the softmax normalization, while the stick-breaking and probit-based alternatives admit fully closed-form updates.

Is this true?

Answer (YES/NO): YES